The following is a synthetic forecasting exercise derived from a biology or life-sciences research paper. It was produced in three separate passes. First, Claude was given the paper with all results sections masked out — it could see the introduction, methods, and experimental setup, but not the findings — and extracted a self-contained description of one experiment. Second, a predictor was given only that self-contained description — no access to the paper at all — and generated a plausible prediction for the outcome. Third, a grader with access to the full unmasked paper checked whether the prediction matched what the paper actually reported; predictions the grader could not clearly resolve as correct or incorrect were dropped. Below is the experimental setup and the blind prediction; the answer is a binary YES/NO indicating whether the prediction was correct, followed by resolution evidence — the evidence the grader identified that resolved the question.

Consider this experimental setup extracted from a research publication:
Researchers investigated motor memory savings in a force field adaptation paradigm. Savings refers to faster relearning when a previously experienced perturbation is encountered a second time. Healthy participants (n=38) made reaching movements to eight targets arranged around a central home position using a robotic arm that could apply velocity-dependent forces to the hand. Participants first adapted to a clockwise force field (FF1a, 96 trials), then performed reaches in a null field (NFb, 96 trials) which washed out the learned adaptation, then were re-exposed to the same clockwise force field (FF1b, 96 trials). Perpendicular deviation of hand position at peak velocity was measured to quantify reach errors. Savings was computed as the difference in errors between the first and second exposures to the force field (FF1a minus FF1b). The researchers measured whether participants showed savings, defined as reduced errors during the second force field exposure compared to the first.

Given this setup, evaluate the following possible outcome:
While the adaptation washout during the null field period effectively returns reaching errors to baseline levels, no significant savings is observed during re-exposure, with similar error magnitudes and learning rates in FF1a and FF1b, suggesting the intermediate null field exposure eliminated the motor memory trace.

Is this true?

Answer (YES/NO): NO